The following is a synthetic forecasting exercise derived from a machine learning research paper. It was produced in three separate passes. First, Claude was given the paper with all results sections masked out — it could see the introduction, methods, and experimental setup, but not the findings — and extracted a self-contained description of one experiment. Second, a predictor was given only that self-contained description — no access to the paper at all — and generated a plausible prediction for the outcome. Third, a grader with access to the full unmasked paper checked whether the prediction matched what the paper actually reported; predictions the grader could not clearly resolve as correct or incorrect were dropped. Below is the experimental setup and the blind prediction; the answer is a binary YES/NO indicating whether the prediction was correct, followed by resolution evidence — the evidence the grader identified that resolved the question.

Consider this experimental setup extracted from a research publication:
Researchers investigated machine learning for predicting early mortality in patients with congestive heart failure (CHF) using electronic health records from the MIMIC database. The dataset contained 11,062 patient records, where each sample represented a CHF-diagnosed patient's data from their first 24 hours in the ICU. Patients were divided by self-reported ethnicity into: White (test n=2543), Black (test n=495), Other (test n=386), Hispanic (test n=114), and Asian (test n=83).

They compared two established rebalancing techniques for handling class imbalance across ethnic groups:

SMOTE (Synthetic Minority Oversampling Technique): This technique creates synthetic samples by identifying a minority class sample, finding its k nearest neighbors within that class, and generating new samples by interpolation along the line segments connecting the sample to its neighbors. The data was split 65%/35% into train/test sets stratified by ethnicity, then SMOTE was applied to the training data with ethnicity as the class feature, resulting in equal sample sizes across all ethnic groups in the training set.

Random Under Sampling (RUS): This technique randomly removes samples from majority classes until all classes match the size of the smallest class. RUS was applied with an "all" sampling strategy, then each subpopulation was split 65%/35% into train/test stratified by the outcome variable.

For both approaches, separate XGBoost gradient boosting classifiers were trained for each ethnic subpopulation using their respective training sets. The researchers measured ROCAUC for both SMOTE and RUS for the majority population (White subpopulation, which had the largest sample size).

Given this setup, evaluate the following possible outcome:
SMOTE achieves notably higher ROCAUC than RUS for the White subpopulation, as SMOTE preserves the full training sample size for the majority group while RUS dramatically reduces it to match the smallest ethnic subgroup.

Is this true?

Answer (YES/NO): NO